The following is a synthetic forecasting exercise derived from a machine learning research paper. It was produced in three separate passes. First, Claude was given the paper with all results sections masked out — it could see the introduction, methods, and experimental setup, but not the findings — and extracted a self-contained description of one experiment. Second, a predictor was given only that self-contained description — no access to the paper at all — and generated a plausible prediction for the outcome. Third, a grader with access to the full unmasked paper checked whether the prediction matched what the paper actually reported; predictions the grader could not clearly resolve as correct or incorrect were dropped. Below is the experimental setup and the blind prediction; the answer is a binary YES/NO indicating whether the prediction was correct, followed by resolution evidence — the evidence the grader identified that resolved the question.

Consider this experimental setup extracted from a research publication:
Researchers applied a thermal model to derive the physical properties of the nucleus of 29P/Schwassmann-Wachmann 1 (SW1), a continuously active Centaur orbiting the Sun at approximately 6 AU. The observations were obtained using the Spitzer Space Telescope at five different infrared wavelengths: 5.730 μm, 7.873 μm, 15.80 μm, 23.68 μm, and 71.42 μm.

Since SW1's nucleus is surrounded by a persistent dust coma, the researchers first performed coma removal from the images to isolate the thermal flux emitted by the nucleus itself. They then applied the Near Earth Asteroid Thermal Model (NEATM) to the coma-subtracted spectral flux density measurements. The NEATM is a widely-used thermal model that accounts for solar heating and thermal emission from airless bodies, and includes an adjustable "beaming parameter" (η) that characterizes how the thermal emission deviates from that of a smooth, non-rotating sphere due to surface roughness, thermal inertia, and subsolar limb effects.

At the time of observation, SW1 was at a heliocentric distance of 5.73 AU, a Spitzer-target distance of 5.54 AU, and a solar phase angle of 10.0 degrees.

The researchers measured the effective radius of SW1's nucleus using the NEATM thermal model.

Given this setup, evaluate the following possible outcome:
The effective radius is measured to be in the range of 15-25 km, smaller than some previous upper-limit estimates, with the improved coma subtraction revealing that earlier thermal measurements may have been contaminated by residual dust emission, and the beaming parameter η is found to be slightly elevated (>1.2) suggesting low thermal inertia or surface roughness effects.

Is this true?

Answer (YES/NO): NO